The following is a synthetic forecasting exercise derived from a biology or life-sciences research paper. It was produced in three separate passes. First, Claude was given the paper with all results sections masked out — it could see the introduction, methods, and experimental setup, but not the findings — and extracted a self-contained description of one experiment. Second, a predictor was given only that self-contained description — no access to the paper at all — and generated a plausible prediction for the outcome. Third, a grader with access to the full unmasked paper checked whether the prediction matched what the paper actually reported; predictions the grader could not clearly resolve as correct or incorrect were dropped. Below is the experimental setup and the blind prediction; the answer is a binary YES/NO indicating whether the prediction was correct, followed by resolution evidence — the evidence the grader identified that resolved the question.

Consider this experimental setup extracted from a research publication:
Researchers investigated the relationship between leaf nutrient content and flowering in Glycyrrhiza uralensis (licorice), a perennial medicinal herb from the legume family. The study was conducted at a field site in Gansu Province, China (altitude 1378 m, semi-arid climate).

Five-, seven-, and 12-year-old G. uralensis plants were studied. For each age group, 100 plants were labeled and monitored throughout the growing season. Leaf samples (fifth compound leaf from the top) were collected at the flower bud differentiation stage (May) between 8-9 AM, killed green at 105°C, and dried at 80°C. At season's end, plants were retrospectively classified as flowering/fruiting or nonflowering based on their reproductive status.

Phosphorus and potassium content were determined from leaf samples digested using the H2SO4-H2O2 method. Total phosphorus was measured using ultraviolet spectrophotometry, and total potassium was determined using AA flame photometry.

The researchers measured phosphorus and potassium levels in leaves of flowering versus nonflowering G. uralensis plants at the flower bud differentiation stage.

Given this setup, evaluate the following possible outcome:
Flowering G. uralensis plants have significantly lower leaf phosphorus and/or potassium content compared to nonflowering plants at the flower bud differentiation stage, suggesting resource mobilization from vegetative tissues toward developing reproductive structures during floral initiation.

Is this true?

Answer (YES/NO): NO